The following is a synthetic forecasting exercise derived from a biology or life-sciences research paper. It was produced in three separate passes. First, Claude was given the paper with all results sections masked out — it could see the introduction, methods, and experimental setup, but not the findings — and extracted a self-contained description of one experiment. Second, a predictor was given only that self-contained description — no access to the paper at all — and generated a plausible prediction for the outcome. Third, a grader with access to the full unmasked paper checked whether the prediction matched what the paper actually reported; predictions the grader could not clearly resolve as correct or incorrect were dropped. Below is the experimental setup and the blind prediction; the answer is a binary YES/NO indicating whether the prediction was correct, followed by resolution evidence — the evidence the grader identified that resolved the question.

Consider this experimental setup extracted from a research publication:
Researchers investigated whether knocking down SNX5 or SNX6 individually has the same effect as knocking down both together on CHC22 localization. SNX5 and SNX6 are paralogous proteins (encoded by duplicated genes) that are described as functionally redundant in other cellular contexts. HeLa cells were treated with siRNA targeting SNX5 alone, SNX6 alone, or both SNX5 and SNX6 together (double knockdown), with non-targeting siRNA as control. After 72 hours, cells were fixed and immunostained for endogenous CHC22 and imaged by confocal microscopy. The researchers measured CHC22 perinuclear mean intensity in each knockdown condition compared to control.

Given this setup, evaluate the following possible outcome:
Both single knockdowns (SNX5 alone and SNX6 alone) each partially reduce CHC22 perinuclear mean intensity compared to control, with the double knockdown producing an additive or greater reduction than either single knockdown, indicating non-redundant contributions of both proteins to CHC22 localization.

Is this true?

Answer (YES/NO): NO